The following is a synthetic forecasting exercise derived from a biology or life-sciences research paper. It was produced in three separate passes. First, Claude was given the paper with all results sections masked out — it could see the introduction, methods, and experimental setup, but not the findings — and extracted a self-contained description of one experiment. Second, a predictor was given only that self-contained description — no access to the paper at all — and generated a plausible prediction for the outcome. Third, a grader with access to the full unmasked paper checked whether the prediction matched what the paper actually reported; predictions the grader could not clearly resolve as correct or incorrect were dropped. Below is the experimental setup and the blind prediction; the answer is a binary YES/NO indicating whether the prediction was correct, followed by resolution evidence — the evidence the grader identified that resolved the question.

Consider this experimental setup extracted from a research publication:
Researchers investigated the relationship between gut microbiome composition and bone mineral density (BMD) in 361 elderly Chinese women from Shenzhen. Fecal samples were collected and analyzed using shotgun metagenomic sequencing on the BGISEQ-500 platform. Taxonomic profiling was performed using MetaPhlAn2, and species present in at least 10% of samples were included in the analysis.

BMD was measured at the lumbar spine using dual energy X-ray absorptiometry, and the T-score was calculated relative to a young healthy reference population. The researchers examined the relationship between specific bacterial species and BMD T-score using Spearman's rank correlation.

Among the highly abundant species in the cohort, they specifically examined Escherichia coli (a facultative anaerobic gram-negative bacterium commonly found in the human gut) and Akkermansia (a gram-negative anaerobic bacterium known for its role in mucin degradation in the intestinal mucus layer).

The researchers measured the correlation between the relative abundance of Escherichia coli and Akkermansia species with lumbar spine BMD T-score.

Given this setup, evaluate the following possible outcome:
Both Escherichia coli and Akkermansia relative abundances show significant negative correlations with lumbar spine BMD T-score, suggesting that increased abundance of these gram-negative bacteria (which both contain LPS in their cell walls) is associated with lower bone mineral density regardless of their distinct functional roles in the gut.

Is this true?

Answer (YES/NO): NO